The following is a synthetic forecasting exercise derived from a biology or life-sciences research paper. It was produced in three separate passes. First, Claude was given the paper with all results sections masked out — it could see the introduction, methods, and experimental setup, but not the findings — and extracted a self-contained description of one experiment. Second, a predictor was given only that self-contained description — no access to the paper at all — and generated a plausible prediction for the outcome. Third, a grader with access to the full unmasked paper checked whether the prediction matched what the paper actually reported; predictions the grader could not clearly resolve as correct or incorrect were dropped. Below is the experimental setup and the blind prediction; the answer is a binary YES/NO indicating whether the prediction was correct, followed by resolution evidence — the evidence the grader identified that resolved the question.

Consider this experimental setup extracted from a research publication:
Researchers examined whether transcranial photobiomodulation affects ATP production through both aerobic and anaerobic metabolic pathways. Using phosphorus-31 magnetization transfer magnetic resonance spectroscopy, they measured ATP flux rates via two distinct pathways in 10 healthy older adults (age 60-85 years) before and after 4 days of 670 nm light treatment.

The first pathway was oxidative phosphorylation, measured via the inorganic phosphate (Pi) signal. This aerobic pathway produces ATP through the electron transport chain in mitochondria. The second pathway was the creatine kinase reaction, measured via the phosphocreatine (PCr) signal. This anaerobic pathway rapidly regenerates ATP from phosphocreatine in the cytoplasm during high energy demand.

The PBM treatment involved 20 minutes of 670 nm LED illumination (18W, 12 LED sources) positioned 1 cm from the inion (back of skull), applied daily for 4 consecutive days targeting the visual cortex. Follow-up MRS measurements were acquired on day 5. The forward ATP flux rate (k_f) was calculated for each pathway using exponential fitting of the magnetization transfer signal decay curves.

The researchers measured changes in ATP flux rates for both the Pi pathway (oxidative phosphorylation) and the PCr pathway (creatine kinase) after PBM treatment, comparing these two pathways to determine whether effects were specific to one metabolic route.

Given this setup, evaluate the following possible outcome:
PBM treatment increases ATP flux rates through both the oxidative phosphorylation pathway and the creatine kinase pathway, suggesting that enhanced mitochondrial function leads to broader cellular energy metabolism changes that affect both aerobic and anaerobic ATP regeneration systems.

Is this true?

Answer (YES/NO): NO